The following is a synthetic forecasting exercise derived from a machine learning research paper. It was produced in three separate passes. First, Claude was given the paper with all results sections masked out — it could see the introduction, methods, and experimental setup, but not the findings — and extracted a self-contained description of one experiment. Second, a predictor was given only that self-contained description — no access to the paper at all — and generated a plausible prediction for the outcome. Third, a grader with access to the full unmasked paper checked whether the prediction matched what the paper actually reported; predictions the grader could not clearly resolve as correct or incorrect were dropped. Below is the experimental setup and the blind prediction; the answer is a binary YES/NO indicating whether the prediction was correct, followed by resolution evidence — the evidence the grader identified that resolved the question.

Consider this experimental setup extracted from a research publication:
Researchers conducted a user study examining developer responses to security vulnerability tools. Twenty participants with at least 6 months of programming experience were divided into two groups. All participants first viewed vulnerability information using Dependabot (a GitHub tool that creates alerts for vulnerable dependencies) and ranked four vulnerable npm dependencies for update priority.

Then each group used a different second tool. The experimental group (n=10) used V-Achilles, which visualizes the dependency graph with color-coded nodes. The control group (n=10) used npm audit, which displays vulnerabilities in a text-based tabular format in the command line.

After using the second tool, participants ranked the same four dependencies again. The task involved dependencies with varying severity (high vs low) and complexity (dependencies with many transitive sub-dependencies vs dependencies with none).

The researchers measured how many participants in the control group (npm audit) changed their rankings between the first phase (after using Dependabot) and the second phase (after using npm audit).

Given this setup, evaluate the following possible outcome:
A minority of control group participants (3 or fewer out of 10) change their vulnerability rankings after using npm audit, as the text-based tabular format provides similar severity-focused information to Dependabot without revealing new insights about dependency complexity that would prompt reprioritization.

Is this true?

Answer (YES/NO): YES